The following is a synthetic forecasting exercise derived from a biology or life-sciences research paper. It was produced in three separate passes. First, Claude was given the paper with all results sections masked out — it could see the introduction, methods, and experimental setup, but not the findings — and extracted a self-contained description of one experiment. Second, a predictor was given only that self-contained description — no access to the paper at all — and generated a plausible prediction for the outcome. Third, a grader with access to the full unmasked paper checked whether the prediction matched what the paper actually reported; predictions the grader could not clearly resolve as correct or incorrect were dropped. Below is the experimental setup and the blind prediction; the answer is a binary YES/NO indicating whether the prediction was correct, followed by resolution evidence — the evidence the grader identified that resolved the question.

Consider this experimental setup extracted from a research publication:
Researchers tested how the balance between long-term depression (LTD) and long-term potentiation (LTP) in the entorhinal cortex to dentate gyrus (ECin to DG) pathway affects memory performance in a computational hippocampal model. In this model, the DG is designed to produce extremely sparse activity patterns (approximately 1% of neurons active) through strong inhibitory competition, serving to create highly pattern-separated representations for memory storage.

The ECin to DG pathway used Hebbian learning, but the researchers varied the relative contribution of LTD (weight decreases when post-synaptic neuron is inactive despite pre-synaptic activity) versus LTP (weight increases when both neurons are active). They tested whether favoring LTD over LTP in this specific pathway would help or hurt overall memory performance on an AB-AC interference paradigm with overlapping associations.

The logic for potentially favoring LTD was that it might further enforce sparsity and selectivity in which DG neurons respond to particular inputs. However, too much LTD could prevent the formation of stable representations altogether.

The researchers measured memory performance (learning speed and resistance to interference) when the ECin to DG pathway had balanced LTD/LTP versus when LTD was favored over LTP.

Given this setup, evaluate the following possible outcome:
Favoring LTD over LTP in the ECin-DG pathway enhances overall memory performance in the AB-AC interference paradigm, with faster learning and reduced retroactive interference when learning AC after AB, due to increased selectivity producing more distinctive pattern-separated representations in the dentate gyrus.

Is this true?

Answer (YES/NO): YES